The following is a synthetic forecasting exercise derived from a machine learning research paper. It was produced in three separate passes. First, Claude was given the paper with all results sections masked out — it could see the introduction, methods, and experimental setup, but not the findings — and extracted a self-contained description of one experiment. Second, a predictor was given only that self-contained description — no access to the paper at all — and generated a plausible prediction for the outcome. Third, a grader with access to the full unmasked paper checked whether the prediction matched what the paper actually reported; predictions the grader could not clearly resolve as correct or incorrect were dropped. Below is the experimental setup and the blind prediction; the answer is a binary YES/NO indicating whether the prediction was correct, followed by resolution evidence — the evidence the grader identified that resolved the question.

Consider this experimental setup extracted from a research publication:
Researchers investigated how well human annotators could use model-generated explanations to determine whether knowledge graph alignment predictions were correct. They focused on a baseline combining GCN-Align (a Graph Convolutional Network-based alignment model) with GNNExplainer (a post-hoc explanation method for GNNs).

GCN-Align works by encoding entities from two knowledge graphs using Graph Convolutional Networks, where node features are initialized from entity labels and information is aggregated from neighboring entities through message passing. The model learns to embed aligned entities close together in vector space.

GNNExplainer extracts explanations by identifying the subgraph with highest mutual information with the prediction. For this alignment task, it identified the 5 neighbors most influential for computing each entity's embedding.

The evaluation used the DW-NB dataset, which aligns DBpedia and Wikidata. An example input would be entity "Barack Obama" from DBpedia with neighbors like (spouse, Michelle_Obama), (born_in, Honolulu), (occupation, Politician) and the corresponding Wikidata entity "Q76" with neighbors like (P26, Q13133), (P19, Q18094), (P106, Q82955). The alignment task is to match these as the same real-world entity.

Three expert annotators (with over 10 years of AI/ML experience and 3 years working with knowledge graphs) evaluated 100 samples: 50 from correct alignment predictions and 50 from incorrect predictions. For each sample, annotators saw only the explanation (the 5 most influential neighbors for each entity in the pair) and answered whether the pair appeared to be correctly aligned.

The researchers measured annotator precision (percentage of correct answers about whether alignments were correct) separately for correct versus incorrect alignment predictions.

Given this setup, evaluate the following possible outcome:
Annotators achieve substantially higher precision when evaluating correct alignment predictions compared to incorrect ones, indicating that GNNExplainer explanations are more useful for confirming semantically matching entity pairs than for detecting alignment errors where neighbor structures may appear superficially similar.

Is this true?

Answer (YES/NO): NO